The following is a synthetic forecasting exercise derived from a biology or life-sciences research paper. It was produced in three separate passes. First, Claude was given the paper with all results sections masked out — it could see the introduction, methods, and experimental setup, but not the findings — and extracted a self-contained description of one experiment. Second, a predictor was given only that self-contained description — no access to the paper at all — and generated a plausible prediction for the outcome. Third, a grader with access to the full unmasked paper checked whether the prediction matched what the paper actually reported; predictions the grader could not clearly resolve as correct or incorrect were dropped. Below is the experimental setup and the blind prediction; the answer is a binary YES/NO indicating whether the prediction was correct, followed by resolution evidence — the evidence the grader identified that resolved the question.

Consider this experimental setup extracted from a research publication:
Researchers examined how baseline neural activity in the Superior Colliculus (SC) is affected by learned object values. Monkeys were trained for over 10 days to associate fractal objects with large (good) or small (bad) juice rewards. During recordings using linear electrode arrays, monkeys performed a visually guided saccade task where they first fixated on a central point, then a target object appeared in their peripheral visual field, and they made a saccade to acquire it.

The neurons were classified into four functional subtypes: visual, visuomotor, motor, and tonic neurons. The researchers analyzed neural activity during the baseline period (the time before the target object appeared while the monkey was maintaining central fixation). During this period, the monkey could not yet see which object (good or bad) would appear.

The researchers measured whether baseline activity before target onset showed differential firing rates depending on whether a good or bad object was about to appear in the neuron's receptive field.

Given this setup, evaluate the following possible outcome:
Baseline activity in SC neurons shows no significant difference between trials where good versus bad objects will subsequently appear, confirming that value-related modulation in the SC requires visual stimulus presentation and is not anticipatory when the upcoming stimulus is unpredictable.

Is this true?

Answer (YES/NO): YES